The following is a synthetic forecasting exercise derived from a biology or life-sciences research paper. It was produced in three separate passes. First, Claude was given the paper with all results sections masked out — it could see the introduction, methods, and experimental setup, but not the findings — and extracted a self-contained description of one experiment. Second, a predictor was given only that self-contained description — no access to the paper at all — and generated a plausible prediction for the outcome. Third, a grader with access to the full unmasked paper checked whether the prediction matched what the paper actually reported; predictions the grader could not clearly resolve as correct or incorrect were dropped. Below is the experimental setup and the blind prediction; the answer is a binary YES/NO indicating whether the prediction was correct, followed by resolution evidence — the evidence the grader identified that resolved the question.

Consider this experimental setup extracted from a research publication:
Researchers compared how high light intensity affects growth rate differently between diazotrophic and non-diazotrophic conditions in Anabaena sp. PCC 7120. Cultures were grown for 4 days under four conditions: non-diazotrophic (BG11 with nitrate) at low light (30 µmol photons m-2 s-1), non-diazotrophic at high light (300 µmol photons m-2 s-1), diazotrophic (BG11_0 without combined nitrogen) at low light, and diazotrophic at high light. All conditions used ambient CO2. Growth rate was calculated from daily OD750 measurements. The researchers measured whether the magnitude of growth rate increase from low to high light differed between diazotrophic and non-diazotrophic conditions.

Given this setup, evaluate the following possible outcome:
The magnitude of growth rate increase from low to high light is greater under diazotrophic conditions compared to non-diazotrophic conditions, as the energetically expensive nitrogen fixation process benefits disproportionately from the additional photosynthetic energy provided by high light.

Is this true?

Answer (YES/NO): NO